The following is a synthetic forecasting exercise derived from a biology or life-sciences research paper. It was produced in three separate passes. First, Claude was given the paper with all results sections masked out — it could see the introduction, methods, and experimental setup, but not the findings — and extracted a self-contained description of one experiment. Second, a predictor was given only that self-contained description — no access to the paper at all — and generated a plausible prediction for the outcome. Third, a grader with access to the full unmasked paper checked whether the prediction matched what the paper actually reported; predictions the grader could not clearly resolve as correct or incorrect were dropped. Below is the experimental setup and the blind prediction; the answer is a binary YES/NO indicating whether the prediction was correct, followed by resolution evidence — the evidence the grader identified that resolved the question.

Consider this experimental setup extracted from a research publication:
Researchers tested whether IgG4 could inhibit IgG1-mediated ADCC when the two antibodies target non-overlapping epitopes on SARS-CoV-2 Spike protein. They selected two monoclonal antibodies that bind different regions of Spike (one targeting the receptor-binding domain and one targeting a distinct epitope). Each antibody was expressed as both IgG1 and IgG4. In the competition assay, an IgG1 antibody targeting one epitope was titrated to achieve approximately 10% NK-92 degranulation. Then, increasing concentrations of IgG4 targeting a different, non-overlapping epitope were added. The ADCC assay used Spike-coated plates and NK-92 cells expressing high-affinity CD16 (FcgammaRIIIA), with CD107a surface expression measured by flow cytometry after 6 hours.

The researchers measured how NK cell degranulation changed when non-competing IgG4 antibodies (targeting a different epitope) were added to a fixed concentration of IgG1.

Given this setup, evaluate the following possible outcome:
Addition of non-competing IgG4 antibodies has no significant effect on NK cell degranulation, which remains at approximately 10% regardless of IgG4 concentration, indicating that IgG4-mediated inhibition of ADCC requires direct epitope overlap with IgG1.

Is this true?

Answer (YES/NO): YES